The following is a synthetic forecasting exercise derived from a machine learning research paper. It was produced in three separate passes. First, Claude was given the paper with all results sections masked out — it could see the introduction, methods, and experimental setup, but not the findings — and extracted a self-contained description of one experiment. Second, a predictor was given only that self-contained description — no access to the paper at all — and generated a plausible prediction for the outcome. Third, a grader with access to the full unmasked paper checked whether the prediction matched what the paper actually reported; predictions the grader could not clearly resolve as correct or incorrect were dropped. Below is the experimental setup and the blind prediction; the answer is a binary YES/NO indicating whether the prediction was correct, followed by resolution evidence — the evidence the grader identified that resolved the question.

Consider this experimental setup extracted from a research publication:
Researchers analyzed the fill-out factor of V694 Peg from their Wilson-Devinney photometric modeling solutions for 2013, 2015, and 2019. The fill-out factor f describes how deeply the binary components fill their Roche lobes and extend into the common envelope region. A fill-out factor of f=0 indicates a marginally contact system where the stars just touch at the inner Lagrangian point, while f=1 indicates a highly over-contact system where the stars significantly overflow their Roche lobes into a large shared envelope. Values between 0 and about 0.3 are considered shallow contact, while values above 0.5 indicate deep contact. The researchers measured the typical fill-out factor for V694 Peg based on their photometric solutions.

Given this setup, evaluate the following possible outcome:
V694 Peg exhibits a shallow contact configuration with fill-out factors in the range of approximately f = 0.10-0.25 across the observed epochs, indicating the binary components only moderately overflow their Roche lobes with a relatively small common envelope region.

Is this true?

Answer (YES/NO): NO